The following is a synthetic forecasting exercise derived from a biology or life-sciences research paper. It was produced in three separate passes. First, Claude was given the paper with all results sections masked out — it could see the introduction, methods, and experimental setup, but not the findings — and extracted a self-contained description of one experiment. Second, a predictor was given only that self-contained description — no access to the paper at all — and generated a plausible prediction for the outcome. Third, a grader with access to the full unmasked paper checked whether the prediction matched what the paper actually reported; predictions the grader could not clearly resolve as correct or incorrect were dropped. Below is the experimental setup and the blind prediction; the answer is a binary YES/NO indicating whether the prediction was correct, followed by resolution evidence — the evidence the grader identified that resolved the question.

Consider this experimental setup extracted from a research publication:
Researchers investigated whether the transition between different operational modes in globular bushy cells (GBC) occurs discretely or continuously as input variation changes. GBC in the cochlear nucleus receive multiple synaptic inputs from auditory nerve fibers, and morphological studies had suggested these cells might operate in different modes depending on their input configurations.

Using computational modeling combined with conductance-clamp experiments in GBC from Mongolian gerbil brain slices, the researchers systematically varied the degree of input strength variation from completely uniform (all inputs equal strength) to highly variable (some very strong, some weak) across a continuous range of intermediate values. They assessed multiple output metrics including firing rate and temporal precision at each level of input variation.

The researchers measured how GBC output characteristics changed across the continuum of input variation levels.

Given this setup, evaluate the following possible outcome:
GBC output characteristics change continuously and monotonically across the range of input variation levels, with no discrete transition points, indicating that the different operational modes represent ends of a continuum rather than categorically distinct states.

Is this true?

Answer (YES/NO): NO